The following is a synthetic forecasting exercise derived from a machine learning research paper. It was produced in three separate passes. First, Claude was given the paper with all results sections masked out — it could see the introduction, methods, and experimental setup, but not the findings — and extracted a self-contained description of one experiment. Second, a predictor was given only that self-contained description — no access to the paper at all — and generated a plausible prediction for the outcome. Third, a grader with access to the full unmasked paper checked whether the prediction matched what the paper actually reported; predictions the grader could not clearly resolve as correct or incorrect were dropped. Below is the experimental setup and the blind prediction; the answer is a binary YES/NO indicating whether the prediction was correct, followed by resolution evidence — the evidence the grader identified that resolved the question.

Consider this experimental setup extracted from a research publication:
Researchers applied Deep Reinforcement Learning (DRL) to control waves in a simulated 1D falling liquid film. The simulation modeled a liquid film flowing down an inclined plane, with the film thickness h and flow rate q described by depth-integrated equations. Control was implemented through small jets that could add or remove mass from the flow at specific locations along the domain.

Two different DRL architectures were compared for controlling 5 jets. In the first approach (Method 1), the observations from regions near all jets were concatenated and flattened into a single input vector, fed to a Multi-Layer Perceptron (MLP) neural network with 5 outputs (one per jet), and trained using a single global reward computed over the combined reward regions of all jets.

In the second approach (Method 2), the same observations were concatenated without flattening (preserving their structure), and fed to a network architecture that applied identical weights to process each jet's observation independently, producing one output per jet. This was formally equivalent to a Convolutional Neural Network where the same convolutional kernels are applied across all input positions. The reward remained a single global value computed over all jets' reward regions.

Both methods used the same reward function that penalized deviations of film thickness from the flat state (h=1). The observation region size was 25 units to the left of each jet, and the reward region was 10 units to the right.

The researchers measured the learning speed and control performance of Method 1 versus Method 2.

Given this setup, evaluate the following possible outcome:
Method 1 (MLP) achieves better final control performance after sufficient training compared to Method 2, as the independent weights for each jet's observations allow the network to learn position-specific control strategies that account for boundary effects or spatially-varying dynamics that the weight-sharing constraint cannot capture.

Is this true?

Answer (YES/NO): NO